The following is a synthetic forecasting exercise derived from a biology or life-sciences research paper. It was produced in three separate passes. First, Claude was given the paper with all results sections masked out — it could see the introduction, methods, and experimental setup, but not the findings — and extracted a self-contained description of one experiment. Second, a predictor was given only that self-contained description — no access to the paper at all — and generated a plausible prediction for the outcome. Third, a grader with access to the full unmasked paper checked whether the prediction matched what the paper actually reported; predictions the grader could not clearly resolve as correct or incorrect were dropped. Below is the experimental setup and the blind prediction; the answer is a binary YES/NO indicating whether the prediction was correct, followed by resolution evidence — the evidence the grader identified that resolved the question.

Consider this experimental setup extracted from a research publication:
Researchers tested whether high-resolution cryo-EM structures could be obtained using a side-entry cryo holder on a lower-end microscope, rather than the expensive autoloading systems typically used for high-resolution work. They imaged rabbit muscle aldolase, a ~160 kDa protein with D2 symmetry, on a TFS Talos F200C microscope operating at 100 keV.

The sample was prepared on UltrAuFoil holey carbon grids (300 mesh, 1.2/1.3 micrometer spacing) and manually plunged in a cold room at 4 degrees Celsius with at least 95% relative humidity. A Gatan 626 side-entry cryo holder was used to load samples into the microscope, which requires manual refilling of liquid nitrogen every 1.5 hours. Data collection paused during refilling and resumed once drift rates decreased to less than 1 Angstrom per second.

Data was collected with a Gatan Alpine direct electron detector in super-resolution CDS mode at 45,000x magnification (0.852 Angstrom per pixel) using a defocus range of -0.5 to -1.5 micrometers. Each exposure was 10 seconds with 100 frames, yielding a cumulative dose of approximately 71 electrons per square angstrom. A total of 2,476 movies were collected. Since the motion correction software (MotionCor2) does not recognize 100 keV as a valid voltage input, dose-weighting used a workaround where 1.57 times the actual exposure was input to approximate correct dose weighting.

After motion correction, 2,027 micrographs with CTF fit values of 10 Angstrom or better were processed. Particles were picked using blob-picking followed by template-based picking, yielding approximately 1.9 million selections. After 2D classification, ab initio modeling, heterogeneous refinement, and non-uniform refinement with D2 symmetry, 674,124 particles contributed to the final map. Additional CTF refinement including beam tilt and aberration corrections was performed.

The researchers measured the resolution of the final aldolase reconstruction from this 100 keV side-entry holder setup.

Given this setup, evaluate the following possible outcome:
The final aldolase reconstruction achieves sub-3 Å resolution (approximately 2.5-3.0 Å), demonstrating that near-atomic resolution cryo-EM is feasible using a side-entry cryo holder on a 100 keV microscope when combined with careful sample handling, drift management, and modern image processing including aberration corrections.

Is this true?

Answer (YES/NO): NO